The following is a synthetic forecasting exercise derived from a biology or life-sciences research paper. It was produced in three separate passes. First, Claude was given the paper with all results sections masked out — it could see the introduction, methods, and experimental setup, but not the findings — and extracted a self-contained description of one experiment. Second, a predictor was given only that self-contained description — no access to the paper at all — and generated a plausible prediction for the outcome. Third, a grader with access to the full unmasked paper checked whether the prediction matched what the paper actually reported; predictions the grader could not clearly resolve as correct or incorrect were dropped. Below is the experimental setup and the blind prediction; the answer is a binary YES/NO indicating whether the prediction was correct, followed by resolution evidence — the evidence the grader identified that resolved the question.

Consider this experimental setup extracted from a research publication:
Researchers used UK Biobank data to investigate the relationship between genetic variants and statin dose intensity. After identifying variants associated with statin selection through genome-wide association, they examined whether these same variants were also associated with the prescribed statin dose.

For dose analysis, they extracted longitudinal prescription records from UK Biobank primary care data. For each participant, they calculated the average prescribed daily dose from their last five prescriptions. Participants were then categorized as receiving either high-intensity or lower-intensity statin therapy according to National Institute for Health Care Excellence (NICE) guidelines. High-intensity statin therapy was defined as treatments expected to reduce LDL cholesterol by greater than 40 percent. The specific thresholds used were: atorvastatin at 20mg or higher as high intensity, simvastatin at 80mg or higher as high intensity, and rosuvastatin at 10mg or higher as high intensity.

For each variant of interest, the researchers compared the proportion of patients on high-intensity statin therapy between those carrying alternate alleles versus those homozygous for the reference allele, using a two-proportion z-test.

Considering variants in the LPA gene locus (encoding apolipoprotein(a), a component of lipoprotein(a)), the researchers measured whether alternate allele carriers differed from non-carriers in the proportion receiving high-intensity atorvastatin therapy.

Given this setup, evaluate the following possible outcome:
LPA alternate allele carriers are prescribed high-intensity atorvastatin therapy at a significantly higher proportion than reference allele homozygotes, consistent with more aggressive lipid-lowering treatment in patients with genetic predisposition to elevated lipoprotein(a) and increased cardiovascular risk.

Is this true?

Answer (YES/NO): YES